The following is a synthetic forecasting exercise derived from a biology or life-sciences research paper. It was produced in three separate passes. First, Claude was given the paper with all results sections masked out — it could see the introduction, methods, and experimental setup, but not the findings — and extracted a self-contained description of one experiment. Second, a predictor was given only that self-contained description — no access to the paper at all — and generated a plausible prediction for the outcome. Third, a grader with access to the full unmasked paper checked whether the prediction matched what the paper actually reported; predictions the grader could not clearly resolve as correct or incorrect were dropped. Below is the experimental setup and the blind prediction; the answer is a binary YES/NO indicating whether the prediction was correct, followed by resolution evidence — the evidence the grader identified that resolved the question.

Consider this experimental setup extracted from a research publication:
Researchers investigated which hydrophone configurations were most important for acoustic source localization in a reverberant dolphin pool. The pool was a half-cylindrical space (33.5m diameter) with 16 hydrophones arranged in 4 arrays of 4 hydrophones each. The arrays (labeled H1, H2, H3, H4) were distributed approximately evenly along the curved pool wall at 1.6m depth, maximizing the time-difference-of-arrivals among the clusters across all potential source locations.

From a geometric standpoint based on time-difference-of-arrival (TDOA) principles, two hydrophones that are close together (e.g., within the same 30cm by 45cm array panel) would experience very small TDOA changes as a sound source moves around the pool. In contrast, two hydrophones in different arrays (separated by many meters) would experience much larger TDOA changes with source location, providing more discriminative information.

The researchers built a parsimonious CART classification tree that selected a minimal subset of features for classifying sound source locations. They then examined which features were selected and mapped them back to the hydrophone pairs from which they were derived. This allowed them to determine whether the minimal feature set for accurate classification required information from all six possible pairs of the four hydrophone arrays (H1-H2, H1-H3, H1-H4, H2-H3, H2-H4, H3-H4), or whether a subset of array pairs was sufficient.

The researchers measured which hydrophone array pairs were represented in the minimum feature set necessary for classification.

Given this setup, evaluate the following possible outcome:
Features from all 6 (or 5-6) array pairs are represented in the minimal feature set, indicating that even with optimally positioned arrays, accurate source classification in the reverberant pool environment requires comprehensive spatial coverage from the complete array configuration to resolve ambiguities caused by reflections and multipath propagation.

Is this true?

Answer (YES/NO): YES